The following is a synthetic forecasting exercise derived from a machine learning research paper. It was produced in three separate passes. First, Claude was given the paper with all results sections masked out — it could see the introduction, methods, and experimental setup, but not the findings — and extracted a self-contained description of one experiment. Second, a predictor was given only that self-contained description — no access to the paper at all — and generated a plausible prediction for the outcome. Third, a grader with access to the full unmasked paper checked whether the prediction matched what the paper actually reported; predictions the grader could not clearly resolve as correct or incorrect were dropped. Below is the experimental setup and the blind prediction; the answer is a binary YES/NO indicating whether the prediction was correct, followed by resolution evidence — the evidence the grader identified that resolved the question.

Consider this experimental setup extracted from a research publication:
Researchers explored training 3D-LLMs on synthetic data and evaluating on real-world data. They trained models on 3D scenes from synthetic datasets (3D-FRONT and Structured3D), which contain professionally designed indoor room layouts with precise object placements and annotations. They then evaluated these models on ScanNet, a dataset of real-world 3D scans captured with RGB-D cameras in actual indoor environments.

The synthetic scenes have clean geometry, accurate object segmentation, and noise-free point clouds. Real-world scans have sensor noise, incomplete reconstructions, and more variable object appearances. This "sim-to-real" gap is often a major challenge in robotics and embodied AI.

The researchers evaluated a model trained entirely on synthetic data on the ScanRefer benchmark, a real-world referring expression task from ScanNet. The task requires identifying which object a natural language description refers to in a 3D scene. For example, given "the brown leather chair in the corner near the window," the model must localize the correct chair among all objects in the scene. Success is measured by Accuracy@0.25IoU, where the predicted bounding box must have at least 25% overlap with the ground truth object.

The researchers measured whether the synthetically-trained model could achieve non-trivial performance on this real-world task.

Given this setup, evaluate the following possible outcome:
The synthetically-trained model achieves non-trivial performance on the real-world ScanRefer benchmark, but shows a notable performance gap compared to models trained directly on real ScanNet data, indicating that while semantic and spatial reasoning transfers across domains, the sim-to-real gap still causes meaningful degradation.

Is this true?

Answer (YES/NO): NO